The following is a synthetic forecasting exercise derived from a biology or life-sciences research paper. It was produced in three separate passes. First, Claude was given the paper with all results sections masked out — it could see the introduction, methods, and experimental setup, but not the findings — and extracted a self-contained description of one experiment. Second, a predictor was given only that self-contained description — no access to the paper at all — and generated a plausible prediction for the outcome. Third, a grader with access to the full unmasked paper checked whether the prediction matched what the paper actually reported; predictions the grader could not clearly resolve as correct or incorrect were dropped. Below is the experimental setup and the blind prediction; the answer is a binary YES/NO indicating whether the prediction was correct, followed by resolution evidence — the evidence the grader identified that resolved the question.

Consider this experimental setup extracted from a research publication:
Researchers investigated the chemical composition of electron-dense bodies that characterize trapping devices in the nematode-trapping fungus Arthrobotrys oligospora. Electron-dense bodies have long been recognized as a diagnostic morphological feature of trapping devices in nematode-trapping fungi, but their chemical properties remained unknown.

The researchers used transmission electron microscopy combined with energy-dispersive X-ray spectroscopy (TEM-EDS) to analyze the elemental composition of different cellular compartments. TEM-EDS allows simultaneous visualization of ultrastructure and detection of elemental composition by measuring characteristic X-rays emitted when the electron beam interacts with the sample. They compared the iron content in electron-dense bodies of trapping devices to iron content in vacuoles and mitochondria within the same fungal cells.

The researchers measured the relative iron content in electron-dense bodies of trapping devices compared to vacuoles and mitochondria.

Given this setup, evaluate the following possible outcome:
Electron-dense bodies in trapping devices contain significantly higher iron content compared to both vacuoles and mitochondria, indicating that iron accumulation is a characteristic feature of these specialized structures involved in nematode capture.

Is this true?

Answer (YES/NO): YES